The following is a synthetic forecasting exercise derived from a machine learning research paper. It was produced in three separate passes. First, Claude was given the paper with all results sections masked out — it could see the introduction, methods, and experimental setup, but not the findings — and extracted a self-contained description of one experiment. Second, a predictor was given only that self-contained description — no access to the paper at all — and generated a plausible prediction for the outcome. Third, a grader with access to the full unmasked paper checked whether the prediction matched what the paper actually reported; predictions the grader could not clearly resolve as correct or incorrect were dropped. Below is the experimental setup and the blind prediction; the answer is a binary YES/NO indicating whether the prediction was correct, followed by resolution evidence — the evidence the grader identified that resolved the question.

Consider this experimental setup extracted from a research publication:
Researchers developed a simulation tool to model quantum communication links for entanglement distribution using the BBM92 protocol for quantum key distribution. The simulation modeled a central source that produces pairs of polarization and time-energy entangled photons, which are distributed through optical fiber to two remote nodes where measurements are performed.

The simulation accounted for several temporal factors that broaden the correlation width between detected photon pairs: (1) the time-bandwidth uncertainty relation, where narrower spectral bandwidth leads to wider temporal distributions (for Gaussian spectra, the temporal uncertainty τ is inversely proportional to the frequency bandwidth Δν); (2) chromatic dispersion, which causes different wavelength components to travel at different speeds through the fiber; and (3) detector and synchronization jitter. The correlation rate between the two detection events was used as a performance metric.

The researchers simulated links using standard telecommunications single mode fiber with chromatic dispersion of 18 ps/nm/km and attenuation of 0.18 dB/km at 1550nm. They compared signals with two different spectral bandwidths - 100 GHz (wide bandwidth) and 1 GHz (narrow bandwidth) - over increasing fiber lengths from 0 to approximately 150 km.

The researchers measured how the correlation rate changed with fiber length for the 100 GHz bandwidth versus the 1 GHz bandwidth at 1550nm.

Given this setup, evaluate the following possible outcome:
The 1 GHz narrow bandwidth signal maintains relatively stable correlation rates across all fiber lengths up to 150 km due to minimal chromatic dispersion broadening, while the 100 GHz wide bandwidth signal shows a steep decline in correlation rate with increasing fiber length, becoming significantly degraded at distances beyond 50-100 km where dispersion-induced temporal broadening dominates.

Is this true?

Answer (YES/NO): NO